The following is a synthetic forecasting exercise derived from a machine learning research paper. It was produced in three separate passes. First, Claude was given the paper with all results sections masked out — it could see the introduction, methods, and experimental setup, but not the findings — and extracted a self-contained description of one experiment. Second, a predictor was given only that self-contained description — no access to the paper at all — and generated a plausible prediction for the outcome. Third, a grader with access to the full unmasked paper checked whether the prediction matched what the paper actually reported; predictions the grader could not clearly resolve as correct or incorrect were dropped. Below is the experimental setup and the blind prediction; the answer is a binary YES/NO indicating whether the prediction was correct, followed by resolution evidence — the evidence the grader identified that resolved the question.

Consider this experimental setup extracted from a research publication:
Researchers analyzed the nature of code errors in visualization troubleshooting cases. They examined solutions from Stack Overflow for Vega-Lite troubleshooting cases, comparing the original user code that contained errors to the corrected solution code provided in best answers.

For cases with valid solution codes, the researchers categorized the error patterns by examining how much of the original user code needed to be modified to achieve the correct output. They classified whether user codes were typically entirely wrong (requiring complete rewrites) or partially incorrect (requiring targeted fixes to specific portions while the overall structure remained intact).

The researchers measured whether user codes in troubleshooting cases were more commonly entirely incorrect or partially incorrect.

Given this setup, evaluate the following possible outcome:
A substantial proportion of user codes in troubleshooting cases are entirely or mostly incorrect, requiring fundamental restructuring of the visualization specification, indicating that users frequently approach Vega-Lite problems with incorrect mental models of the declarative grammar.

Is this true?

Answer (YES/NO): NO